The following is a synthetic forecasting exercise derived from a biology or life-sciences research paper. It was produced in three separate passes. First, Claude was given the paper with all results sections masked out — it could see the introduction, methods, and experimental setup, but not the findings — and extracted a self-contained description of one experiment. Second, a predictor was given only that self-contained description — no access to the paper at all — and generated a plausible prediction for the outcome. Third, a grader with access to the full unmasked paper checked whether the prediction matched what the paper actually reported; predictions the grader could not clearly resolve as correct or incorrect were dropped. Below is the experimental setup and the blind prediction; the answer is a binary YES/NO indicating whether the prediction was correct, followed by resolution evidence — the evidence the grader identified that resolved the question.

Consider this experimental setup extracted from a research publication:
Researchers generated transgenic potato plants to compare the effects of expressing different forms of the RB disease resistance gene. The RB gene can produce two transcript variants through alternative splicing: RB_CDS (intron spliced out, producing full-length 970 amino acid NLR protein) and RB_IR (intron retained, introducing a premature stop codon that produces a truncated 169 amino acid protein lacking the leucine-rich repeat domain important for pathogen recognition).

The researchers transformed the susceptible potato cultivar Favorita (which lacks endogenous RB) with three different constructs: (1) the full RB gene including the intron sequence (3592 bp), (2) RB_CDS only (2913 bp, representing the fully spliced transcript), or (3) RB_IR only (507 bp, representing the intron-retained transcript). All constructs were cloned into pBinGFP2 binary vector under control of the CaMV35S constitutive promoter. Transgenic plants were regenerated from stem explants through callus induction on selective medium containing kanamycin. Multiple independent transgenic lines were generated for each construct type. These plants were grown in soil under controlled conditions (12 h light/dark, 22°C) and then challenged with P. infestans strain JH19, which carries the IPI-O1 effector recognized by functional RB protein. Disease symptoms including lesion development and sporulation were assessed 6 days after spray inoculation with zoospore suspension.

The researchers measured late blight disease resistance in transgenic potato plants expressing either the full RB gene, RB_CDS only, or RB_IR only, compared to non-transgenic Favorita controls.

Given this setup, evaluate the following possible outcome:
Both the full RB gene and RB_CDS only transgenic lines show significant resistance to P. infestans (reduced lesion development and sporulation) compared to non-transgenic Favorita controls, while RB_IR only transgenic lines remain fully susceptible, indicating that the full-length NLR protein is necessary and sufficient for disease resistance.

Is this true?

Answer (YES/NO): YES